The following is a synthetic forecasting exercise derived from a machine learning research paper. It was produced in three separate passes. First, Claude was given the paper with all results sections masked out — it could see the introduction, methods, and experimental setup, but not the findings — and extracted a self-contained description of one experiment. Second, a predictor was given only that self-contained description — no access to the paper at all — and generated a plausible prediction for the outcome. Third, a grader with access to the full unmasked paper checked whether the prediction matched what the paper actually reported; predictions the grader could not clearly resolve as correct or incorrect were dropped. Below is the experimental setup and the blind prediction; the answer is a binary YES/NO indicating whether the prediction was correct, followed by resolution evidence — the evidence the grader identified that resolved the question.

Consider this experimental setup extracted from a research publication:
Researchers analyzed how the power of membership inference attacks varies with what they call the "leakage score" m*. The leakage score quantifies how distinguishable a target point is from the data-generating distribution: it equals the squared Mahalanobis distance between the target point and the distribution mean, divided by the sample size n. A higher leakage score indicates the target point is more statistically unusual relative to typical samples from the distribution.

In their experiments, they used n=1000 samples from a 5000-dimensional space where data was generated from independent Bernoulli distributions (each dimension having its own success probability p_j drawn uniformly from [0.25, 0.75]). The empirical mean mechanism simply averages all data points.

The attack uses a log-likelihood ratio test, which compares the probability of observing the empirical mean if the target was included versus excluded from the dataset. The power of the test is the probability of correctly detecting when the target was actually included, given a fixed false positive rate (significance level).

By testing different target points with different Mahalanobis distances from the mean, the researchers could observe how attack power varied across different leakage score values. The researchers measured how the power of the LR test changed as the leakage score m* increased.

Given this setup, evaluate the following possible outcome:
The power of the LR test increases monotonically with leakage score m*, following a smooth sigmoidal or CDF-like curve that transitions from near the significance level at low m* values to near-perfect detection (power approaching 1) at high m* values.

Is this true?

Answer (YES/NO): YES